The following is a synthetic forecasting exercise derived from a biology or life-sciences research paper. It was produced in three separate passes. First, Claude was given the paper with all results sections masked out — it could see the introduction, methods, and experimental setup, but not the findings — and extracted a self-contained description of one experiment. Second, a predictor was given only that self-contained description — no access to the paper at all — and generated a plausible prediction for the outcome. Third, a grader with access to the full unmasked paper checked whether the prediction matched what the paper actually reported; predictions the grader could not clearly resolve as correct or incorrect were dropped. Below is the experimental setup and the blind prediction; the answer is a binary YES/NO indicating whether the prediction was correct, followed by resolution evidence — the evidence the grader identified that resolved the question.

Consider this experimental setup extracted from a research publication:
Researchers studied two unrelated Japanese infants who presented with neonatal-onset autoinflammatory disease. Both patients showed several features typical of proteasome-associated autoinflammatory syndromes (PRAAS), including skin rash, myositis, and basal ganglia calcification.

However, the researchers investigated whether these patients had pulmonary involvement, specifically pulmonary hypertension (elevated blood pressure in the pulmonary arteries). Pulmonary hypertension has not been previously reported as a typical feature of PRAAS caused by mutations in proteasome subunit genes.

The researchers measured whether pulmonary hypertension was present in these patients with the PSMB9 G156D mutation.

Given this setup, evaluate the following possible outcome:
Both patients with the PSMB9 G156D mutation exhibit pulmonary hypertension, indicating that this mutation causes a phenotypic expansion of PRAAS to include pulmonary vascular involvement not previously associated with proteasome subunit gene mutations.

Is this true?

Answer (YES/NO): YES